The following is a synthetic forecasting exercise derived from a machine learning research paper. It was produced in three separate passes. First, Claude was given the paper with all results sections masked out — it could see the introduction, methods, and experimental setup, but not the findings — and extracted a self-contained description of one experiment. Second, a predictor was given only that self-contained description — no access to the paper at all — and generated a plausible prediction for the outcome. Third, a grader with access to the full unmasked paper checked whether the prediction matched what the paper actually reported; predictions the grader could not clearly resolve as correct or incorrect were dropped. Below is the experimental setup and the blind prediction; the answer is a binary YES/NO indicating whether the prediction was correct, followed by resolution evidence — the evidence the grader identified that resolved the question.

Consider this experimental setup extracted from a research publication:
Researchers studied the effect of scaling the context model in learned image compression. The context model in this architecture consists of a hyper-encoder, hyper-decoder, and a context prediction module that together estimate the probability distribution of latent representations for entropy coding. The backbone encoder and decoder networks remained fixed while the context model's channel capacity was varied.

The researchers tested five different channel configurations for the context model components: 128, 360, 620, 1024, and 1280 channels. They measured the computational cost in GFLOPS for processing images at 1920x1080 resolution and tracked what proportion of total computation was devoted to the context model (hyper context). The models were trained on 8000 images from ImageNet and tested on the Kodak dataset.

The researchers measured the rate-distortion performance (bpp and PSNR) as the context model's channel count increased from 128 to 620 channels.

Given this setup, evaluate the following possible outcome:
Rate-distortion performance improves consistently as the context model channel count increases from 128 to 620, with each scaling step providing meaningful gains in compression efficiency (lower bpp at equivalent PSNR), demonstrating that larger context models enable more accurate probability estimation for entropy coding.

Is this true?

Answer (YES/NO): NO